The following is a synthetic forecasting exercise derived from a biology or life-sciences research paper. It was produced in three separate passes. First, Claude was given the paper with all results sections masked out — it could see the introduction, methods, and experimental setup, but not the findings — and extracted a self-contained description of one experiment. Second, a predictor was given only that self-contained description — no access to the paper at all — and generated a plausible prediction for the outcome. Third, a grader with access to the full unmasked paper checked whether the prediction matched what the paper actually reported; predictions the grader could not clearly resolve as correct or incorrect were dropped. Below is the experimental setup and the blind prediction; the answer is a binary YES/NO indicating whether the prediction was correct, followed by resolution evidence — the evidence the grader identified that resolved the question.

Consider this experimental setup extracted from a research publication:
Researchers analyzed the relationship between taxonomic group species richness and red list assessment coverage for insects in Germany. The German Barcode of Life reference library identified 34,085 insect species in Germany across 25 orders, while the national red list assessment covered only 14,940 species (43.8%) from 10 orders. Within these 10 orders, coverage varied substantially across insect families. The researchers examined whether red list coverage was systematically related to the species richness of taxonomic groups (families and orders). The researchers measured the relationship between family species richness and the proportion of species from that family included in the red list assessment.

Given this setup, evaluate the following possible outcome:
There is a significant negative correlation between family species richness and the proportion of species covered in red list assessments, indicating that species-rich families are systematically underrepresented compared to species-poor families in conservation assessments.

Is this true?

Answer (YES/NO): YES